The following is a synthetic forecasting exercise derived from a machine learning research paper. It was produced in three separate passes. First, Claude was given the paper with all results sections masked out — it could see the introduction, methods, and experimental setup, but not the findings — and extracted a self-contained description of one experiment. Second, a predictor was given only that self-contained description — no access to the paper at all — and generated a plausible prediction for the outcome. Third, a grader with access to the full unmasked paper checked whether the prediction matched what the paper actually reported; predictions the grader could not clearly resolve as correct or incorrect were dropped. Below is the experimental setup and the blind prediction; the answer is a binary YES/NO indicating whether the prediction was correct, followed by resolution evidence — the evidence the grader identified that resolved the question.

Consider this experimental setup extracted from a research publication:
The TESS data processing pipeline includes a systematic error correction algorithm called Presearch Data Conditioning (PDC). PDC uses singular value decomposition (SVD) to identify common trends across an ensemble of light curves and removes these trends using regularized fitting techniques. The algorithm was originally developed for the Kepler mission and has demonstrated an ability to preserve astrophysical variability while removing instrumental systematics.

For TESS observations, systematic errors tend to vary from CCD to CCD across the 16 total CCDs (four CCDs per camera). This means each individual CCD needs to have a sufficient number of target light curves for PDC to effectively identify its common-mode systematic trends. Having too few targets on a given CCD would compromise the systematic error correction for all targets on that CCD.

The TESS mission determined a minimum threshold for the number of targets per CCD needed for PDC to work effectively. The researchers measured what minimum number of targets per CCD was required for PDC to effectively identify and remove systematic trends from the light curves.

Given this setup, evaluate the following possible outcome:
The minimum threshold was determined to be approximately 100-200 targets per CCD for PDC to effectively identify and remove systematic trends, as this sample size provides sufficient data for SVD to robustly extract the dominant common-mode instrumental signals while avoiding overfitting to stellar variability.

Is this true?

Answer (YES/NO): NO